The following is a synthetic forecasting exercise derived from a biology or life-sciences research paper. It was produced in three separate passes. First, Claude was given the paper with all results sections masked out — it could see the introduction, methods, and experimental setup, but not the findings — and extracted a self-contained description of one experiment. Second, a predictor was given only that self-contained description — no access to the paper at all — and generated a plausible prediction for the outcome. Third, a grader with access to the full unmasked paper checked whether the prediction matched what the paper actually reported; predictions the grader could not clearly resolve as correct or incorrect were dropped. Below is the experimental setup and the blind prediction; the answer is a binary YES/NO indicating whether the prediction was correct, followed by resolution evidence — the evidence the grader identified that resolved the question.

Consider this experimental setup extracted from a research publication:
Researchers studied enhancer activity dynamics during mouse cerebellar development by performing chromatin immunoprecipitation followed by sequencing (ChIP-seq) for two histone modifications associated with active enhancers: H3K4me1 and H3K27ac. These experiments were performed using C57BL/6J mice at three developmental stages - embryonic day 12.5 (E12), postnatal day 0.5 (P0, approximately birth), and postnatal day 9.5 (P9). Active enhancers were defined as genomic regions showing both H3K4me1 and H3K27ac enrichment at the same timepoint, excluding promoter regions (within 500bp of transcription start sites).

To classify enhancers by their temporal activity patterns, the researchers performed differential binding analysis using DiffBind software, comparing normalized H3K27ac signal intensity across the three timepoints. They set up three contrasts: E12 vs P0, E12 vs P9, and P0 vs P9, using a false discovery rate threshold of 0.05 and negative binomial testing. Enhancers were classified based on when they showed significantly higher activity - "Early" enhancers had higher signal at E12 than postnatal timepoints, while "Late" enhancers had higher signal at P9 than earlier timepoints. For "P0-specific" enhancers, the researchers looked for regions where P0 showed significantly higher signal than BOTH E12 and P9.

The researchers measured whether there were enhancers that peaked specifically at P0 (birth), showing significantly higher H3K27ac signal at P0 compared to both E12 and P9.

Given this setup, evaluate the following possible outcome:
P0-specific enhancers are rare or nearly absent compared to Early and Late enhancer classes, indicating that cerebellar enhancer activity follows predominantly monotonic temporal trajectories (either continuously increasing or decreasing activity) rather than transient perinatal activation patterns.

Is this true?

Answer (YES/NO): YES